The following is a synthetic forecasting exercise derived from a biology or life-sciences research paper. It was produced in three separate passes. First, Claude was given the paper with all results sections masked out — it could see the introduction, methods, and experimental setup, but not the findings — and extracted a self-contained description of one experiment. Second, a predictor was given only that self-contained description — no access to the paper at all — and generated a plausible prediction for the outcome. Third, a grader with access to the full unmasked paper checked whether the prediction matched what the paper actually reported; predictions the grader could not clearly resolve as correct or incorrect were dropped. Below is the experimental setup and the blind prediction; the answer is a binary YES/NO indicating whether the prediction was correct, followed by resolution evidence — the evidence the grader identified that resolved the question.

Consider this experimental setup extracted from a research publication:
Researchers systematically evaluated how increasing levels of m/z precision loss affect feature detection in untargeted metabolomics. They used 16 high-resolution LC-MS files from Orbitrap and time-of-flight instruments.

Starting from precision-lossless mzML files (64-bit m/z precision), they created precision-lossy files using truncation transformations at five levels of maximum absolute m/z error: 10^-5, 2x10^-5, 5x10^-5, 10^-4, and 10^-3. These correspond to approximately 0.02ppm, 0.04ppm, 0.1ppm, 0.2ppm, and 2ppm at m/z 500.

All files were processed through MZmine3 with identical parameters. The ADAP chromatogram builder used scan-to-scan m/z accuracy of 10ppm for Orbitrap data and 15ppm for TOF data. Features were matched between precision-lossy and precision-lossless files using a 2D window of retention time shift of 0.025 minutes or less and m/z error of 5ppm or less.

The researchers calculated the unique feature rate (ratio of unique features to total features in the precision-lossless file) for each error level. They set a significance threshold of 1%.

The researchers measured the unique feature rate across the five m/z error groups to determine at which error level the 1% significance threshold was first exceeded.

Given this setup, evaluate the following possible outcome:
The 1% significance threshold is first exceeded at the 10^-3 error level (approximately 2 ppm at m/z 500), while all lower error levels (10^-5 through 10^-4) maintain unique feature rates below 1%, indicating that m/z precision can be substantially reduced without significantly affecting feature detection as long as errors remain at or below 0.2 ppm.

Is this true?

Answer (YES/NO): YES